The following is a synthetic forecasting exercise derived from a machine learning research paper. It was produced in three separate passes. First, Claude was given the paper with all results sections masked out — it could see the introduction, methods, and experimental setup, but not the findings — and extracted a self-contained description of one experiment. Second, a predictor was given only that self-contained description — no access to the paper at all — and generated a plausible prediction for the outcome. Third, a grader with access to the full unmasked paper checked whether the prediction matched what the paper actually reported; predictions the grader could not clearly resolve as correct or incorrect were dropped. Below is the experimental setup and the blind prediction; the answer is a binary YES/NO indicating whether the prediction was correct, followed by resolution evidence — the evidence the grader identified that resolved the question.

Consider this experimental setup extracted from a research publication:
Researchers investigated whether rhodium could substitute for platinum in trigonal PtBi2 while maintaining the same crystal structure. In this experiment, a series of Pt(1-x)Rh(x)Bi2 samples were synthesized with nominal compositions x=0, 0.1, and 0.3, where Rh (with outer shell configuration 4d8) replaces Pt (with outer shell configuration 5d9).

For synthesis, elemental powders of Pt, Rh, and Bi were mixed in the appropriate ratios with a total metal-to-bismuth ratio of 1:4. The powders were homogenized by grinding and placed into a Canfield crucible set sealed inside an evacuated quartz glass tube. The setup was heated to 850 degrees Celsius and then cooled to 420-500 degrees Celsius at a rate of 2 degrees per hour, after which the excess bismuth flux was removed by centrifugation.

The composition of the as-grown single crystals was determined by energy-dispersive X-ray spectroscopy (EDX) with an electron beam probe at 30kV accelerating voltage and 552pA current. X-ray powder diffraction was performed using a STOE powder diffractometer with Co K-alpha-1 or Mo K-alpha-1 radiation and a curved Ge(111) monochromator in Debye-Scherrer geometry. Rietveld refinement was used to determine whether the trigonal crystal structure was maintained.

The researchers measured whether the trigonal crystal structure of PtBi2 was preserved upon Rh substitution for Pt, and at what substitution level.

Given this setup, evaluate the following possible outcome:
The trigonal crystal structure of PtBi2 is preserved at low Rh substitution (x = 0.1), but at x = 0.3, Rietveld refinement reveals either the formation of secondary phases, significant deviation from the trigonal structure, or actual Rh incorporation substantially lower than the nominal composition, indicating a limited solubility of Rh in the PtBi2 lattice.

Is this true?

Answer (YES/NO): NO